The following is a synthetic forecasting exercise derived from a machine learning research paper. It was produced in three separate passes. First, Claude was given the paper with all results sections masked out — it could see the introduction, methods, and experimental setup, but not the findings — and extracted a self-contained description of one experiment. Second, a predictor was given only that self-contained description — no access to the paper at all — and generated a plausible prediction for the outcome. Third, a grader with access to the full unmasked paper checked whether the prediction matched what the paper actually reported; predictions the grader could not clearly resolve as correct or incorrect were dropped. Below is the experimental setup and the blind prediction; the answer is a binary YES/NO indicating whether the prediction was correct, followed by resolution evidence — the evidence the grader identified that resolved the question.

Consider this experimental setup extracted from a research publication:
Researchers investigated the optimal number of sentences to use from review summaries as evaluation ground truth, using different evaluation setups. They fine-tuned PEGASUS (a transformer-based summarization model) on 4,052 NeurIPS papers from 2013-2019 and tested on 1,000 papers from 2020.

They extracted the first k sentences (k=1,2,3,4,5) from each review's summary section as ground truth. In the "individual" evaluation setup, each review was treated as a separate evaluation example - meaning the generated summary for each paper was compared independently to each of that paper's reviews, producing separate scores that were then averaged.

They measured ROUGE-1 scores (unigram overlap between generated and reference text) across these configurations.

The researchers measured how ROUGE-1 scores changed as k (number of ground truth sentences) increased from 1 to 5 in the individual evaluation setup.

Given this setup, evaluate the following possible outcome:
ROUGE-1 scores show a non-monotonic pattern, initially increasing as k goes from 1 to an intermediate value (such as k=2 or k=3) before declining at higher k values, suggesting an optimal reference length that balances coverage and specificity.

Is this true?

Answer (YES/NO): NO